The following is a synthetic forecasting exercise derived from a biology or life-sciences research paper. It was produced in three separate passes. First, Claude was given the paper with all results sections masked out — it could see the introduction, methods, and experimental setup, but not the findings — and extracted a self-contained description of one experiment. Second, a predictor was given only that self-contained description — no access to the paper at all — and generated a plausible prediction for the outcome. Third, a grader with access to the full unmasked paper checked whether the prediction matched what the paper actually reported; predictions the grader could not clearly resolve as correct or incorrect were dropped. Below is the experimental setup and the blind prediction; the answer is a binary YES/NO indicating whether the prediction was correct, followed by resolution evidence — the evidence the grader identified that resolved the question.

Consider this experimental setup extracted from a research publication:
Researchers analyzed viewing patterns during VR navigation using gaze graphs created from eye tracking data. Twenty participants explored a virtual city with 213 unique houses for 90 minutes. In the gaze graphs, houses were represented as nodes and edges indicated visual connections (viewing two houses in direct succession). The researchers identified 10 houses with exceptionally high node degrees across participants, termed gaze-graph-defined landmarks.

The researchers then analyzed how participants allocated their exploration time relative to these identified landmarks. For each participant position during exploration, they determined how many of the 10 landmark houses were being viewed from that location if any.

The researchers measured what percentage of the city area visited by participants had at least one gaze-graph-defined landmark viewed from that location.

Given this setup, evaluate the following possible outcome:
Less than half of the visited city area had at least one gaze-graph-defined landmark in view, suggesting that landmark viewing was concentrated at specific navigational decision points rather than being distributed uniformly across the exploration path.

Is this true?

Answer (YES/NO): NO